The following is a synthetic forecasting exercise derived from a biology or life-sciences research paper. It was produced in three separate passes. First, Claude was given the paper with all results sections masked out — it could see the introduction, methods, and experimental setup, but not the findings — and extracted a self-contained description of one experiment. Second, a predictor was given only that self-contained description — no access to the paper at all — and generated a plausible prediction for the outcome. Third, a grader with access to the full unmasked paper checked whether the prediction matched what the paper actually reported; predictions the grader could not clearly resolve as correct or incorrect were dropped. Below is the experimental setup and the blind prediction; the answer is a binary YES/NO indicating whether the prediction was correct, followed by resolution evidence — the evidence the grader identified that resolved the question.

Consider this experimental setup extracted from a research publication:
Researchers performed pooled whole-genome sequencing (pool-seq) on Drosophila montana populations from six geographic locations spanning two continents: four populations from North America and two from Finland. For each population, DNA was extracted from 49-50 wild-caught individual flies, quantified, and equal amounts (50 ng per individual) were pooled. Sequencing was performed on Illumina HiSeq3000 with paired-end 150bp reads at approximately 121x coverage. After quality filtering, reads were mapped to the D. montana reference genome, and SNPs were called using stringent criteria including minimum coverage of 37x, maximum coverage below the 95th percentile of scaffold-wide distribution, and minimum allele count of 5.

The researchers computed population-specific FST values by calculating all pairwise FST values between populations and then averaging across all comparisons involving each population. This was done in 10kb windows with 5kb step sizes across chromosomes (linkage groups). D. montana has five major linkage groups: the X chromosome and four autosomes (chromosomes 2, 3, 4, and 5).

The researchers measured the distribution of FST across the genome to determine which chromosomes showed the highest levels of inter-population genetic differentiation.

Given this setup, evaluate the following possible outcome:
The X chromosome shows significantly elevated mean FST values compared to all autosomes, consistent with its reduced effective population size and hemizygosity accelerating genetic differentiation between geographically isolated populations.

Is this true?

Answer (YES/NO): NO